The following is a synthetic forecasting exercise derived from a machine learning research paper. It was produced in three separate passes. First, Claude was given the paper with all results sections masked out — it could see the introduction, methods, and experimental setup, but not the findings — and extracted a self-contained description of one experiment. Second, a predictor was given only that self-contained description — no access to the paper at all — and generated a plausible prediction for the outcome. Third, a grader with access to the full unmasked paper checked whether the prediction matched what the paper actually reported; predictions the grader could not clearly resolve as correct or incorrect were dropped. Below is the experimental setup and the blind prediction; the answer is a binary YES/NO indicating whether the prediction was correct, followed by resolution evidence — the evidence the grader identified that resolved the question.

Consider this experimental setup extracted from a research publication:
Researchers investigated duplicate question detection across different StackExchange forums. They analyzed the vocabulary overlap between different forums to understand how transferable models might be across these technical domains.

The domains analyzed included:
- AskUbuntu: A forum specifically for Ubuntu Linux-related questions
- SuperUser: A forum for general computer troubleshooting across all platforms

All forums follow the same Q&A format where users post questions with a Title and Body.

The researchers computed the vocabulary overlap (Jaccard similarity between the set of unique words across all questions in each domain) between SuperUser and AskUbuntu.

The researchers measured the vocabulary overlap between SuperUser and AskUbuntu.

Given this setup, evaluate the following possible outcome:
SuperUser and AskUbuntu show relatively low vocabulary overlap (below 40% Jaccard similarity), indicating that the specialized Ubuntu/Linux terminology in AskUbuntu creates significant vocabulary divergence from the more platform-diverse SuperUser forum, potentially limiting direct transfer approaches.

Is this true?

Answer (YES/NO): YES